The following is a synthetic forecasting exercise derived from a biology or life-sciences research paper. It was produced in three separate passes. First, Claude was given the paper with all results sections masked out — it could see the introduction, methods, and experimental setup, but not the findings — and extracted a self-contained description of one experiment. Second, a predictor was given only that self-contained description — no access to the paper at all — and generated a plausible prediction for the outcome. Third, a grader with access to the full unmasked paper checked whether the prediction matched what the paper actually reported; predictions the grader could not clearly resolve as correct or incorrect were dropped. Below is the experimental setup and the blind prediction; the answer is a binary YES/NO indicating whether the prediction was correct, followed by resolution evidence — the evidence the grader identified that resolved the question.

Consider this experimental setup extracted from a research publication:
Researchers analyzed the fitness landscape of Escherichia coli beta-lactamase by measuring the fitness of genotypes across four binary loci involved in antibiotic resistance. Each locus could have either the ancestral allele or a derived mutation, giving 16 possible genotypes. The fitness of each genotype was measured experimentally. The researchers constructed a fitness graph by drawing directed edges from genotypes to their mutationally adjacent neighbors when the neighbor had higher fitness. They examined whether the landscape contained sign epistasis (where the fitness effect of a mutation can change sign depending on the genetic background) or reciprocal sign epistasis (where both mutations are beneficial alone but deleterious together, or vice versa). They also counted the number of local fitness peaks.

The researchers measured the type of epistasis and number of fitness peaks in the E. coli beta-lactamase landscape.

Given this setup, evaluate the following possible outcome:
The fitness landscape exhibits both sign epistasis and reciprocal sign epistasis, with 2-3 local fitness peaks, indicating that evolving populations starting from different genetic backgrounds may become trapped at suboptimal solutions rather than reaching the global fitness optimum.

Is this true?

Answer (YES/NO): NO